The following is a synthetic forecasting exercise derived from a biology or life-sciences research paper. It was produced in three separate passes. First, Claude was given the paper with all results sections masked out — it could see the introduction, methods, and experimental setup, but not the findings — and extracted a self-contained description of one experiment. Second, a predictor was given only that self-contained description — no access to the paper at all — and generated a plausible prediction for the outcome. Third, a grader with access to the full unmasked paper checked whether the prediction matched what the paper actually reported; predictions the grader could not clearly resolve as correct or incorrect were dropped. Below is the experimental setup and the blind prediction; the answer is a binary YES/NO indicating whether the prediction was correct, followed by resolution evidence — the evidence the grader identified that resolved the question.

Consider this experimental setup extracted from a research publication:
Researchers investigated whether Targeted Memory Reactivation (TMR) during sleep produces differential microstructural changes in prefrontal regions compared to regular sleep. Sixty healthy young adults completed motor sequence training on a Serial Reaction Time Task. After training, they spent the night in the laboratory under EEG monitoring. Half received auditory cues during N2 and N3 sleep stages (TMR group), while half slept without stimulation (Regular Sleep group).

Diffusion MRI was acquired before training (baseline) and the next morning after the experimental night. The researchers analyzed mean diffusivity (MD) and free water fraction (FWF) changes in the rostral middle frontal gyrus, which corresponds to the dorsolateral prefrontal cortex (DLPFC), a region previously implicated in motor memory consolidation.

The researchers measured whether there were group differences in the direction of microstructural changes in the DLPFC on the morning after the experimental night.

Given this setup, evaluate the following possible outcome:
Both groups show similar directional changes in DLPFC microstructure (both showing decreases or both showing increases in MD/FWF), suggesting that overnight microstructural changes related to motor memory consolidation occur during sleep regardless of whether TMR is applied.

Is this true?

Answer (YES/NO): NO